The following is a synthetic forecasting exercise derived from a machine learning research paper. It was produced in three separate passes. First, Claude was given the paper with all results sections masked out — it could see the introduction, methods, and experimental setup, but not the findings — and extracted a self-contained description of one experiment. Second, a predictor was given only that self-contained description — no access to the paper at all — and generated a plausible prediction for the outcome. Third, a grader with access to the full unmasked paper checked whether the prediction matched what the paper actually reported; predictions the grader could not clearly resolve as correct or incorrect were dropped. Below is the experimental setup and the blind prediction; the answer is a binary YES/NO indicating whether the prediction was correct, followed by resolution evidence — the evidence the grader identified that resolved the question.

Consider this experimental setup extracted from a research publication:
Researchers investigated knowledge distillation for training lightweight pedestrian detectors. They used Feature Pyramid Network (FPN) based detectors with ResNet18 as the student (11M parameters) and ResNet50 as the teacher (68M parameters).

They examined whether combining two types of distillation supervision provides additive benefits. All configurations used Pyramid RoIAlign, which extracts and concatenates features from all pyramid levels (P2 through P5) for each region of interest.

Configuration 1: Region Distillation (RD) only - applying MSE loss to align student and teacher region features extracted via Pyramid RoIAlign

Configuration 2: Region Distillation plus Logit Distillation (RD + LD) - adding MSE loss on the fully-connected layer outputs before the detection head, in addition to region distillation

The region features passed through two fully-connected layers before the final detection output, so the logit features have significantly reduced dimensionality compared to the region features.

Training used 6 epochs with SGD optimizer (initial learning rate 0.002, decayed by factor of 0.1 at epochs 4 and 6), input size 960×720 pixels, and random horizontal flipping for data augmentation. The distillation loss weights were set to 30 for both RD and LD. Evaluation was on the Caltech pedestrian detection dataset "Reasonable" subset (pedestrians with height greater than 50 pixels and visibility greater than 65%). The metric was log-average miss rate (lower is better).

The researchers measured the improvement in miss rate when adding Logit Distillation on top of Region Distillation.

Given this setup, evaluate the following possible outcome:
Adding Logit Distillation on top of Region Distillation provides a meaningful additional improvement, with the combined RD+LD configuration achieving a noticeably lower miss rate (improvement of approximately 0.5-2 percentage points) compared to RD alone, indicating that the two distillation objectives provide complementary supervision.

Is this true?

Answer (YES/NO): NO